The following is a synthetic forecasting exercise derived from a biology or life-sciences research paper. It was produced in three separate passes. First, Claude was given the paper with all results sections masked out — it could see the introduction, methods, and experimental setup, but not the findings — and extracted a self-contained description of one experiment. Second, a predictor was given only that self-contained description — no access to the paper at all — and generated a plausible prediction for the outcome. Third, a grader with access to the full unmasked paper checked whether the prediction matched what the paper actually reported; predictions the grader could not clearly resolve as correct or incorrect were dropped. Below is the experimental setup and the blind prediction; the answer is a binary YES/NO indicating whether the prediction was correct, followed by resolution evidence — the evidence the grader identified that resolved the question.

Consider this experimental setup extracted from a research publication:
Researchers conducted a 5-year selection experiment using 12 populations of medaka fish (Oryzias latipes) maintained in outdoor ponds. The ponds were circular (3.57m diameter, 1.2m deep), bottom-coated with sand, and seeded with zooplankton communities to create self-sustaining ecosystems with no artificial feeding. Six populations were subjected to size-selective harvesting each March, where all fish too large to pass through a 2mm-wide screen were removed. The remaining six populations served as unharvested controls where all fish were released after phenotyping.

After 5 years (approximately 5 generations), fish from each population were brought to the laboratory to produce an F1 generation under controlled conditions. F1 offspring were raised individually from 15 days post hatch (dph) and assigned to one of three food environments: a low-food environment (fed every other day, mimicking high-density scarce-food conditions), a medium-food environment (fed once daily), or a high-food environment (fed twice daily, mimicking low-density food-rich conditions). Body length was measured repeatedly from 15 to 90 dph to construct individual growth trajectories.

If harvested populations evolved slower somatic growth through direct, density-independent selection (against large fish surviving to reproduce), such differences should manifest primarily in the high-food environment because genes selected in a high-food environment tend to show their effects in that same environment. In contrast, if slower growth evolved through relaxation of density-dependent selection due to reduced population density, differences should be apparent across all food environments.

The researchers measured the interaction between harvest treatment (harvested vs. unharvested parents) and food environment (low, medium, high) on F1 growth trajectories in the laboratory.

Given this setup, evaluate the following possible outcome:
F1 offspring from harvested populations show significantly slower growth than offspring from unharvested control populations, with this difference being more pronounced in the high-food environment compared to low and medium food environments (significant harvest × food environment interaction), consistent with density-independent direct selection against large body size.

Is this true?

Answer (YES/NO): NO